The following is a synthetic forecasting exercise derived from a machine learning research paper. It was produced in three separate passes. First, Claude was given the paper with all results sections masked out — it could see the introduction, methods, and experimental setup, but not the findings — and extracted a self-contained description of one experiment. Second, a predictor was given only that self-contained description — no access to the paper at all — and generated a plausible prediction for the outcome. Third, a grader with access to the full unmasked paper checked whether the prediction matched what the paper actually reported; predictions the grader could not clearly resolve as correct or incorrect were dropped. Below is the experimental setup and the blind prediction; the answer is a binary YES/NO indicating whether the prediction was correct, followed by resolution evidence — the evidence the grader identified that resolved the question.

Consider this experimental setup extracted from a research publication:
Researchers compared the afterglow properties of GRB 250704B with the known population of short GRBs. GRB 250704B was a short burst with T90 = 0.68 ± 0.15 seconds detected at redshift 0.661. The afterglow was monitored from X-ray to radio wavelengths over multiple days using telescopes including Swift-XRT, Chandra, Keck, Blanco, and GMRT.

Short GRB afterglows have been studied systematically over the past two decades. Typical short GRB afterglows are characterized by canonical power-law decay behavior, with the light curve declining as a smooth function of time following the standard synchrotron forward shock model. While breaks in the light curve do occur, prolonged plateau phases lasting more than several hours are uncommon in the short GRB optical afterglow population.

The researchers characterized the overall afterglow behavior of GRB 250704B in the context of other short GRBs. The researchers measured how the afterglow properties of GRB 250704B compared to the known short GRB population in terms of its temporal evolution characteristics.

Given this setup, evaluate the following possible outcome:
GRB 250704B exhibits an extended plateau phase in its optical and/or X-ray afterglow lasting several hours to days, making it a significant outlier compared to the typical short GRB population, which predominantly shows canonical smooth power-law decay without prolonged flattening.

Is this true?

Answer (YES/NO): YES